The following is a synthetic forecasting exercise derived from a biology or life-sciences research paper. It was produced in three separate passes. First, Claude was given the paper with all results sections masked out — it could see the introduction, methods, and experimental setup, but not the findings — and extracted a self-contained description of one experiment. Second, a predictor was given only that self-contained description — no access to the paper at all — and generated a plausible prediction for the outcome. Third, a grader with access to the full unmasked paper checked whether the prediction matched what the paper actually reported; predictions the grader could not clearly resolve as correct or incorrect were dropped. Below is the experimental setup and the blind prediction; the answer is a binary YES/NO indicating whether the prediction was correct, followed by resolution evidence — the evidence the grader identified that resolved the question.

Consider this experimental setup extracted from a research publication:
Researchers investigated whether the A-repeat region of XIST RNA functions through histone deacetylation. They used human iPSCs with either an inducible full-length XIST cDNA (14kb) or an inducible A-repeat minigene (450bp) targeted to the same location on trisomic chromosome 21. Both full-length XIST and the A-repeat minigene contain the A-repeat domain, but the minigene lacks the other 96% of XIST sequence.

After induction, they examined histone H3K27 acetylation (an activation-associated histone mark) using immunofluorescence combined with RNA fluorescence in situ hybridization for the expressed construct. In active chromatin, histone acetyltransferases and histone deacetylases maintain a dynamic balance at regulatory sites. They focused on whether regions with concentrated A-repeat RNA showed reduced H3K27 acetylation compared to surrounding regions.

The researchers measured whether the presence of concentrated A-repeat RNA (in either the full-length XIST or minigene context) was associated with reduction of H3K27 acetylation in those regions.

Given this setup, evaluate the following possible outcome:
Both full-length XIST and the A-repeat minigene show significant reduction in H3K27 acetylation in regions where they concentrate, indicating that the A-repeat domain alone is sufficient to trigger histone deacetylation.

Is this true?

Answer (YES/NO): YES